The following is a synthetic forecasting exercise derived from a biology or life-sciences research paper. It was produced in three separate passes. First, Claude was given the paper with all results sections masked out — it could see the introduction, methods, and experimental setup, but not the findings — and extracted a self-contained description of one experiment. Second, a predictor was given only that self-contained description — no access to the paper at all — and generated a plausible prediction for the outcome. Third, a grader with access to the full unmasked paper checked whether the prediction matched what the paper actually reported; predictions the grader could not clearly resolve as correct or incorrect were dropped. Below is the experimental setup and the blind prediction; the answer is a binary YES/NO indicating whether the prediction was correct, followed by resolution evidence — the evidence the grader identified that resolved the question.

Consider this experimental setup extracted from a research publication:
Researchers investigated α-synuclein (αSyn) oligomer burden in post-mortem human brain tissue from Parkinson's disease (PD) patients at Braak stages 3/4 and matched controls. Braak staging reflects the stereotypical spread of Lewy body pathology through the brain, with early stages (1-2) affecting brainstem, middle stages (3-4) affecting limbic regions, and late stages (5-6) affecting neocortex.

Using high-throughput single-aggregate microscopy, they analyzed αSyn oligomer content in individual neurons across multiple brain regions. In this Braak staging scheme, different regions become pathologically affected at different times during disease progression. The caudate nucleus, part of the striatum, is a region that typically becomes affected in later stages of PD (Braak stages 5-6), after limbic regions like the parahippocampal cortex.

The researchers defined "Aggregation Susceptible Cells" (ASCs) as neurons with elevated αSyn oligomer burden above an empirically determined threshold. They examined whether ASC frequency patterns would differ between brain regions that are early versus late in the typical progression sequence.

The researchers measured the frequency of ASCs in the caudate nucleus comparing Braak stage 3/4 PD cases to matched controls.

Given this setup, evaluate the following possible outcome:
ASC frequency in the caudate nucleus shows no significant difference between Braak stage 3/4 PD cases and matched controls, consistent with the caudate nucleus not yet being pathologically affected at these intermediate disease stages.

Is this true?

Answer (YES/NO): NO